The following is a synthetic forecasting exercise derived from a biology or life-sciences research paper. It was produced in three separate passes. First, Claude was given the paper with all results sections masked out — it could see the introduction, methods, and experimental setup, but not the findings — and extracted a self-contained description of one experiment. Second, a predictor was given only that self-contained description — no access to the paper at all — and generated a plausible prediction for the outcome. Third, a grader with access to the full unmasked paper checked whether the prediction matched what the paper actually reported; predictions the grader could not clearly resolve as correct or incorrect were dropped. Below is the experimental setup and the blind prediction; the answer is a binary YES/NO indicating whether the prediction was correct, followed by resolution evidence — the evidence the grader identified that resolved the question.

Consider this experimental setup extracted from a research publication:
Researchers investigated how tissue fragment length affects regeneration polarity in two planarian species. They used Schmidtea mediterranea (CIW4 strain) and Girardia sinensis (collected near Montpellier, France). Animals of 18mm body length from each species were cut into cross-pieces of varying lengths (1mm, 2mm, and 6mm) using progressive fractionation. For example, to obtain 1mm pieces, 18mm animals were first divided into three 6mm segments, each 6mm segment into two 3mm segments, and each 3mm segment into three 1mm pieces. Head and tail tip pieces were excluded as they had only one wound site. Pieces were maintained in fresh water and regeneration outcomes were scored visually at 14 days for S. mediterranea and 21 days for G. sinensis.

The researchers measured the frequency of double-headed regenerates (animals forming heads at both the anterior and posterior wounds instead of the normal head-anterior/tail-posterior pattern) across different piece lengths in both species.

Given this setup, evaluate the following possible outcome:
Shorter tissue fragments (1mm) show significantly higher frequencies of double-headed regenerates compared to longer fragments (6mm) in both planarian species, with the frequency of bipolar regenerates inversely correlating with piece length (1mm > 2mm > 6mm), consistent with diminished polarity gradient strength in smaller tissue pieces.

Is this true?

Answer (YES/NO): NO